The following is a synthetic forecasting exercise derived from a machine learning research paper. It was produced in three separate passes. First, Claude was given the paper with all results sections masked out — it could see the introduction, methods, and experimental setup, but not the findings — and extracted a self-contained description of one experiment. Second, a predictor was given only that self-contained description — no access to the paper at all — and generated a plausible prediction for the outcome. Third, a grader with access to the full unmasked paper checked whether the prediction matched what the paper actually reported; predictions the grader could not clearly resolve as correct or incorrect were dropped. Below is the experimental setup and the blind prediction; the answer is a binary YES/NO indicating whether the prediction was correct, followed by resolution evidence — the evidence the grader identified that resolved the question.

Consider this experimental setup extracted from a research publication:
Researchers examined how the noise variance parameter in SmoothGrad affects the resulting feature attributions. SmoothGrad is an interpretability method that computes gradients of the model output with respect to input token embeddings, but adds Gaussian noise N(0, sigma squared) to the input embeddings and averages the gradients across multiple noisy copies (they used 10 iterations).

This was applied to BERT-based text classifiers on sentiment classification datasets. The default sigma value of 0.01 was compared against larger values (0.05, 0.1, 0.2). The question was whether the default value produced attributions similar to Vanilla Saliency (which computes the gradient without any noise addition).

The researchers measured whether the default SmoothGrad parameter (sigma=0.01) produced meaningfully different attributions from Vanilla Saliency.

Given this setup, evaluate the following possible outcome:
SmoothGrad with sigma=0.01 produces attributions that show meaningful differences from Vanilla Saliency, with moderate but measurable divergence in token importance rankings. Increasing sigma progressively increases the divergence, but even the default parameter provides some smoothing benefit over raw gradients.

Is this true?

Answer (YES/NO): NO